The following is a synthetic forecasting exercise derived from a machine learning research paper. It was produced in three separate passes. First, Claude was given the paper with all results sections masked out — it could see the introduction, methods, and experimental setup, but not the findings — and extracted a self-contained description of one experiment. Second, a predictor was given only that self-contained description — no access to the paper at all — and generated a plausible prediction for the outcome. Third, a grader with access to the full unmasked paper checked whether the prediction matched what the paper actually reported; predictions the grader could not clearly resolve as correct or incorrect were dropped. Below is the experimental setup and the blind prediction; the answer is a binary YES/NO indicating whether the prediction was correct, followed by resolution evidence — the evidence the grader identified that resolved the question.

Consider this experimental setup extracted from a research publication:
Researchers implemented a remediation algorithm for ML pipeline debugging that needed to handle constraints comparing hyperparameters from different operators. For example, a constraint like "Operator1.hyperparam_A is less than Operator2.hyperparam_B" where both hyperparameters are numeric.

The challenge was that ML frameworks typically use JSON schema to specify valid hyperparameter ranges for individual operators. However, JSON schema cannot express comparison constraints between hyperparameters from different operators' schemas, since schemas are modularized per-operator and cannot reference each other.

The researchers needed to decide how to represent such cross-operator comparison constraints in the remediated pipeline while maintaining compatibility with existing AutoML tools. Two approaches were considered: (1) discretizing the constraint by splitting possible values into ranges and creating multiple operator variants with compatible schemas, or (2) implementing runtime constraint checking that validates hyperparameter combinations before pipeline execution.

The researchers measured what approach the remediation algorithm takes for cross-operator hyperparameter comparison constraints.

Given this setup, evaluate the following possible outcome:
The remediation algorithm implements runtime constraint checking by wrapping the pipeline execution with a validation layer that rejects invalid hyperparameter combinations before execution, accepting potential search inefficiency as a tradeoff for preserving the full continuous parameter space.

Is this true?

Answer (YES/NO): NO